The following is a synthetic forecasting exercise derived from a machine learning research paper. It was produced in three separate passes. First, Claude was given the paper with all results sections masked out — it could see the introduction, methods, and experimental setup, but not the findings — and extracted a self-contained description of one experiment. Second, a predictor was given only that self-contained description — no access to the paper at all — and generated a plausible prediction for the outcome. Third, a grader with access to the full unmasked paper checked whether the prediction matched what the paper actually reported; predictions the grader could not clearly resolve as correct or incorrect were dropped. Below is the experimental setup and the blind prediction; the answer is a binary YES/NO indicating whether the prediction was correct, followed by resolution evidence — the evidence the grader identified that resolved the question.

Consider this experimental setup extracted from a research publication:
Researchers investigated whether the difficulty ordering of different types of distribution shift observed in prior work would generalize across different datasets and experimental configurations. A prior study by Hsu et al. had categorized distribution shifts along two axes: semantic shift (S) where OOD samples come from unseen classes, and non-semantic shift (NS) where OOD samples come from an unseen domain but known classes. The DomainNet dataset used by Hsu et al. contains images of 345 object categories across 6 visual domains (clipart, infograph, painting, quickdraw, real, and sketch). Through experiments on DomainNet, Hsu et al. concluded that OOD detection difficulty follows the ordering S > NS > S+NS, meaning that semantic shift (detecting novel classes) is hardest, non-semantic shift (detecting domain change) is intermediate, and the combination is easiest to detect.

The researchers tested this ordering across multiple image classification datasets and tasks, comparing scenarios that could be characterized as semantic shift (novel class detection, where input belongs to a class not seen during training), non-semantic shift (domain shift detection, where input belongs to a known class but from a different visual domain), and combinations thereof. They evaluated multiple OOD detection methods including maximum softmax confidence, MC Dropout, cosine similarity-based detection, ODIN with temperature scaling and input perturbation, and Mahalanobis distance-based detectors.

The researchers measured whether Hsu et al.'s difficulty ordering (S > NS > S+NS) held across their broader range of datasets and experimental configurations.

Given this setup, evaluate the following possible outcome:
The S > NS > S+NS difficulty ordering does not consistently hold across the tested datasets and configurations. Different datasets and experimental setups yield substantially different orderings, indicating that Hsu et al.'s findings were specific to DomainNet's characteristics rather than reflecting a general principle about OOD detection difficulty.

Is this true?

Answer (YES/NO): YES